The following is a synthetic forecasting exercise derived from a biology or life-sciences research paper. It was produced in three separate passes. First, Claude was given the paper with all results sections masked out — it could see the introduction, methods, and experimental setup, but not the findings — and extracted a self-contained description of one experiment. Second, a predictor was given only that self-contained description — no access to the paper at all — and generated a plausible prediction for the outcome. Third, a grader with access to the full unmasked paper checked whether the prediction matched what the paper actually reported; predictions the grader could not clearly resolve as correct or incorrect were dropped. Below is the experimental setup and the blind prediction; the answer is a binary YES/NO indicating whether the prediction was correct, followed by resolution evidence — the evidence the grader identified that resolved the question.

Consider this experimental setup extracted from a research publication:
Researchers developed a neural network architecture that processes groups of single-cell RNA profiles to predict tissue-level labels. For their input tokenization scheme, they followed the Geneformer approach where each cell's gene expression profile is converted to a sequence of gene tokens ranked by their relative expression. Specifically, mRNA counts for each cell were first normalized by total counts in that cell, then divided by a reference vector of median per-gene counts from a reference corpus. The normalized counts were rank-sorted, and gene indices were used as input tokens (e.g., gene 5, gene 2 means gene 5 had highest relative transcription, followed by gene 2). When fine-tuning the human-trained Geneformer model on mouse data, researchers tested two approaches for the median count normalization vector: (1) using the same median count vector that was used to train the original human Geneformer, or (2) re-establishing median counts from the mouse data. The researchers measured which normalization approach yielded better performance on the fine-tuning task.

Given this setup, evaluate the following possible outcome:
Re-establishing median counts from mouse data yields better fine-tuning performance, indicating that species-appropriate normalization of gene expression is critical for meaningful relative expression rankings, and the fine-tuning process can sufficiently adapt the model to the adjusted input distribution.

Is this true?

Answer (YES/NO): NO